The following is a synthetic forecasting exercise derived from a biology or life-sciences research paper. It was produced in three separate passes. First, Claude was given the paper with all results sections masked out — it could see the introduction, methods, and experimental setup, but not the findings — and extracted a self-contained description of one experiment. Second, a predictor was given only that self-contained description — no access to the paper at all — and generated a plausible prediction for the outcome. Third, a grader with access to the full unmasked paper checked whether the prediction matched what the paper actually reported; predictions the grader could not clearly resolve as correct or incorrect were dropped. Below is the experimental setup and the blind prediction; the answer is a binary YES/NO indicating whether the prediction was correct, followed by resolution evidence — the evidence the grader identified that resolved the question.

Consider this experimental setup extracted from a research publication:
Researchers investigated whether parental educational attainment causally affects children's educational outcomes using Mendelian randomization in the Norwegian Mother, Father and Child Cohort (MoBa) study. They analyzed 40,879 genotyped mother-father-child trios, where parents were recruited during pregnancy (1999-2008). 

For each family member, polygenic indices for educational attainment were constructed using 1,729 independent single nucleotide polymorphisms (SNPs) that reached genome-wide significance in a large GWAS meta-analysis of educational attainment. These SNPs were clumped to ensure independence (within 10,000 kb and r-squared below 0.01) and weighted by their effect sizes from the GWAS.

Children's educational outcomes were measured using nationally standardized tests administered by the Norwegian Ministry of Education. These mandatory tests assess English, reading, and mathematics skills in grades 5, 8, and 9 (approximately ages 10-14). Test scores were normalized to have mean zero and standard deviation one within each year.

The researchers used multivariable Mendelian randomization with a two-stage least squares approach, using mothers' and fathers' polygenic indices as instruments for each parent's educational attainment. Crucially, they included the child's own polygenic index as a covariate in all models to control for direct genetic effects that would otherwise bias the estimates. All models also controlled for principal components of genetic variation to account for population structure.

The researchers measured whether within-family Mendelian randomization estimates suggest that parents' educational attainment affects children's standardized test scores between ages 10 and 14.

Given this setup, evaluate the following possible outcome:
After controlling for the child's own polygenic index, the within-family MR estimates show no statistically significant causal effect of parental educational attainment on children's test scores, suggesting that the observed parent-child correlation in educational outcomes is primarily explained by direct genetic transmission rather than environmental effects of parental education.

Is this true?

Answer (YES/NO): NO